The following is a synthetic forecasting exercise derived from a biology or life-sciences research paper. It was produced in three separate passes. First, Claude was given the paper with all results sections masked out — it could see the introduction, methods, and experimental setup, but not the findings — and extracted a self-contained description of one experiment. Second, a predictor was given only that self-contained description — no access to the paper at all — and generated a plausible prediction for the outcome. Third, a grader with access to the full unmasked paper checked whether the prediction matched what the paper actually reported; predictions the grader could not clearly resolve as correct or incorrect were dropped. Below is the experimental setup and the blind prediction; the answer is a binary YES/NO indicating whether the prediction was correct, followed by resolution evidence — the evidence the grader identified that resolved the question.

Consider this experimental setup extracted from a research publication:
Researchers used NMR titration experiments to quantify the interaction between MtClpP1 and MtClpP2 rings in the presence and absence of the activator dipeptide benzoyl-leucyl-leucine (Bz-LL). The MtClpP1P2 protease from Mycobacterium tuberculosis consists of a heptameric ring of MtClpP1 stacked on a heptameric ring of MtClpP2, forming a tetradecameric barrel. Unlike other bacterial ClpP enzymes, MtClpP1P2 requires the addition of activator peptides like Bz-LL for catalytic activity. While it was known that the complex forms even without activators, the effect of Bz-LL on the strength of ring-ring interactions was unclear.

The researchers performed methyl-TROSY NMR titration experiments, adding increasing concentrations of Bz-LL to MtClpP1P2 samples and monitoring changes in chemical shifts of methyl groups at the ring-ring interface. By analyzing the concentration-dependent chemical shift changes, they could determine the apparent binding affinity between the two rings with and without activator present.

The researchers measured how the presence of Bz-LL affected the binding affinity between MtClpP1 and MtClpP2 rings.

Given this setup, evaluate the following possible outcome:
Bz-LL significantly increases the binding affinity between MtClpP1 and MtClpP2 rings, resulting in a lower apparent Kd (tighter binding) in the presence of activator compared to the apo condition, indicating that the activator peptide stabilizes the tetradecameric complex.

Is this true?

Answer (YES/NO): NO